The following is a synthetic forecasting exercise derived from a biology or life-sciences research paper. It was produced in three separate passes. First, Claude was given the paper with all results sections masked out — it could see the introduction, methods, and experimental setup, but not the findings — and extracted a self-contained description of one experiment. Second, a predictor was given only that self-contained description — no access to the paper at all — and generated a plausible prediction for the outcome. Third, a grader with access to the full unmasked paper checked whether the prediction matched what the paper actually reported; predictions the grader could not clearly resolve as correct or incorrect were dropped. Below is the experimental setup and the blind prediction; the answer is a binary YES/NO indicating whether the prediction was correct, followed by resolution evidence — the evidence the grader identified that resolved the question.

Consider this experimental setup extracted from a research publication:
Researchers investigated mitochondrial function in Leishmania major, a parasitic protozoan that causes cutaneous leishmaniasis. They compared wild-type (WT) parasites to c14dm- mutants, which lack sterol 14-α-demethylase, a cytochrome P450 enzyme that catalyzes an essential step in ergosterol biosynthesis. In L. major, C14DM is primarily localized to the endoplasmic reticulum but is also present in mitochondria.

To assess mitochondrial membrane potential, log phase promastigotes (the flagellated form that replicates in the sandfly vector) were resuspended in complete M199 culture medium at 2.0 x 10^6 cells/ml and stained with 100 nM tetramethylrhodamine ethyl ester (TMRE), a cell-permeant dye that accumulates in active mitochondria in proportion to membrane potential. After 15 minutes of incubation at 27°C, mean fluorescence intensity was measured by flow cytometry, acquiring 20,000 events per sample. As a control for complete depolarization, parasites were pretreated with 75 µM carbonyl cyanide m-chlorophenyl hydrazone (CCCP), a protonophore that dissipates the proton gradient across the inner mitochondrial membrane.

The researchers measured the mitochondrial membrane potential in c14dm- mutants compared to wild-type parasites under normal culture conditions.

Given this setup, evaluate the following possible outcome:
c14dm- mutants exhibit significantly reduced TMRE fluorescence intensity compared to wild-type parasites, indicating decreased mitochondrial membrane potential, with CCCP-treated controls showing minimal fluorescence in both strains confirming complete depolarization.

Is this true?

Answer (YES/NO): NO